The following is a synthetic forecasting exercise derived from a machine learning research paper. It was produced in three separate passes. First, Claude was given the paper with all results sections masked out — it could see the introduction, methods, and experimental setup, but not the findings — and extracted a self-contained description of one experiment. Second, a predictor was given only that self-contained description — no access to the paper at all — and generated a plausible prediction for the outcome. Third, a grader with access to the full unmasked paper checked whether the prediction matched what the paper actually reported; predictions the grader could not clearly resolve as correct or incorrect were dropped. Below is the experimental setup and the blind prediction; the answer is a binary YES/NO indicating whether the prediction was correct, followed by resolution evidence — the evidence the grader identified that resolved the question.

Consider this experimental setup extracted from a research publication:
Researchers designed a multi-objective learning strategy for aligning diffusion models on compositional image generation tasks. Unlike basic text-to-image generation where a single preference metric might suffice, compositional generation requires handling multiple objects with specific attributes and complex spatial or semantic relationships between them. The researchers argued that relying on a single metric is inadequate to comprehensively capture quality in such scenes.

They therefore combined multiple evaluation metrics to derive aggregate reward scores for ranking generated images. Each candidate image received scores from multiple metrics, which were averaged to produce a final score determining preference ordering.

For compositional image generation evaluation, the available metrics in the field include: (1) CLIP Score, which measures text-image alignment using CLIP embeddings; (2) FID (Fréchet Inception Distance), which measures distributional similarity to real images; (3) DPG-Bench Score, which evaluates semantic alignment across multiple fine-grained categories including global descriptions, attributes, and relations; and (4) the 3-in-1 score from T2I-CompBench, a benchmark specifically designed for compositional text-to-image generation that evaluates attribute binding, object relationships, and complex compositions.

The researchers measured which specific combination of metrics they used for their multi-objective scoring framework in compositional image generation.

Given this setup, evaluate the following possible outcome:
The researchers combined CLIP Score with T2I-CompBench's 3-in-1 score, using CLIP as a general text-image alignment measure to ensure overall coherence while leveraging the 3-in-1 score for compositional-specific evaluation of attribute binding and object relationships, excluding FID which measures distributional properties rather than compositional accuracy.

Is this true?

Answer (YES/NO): NO